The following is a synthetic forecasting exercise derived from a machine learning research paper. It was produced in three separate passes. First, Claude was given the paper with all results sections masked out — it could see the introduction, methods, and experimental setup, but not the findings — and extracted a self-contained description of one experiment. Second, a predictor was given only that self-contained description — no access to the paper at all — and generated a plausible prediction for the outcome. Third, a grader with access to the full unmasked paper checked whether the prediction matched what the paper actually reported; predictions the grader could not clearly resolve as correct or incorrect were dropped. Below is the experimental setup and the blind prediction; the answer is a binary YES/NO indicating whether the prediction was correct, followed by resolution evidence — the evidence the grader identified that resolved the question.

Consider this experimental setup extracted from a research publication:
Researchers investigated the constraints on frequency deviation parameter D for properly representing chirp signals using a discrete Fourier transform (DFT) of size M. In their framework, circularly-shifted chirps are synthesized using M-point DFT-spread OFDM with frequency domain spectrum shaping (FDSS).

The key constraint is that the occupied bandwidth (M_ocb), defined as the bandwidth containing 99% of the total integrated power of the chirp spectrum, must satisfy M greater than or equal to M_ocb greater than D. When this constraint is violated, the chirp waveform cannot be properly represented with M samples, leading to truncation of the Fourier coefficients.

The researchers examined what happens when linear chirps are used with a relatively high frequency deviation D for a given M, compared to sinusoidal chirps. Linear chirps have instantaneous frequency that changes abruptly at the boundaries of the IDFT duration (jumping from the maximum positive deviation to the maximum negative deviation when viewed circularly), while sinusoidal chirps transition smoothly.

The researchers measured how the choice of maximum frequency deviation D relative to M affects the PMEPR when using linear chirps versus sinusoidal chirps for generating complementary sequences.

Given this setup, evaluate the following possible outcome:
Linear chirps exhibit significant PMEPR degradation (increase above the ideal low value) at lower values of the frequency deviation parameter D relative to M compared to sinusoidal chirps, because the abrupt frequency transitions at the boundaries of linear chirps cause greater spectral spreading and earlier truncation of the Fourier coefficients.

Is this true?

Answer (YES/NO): YES